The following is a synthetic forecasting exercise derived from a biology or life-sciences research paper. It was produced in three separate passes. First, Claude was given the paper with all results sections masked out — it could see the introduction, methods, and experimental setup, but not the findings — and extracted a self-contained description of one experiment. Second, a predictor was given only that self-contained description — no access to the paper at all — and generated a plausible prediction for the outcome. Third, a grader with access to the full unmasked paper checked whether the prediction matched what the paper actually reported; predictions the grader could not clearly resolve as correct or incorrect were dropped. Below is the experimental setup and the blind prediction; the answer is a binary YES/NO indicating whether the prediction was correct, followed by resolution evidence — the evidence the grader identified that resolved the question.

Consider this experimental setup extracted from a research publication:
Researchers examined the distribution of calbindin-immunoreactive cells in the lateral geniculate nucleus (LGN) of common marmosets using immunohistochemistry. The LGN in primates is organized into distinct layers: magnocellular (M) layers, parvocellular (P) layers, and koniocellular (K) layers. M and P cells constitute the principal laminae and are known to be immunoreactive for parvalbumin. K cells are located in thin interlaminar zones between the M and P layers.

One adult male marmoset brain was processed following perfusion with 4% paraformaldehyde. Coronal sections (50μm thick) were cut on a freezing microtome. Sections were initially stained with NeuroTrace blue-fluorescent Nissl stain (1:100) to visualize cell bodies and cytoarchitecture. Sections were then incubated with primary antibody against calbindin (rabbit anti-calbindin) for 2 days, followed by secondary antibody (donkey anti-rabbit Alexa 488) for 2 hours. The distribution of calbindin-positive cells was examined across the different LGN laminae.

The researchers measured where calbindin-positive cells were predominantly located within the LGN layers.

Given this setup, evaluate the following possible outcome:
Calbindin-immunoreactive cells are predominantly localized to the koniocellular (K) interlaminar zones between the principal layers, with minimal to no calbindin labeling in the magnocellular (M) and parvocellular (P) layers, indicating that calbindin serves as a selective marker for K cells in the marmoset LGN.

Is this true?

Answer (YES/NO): YES